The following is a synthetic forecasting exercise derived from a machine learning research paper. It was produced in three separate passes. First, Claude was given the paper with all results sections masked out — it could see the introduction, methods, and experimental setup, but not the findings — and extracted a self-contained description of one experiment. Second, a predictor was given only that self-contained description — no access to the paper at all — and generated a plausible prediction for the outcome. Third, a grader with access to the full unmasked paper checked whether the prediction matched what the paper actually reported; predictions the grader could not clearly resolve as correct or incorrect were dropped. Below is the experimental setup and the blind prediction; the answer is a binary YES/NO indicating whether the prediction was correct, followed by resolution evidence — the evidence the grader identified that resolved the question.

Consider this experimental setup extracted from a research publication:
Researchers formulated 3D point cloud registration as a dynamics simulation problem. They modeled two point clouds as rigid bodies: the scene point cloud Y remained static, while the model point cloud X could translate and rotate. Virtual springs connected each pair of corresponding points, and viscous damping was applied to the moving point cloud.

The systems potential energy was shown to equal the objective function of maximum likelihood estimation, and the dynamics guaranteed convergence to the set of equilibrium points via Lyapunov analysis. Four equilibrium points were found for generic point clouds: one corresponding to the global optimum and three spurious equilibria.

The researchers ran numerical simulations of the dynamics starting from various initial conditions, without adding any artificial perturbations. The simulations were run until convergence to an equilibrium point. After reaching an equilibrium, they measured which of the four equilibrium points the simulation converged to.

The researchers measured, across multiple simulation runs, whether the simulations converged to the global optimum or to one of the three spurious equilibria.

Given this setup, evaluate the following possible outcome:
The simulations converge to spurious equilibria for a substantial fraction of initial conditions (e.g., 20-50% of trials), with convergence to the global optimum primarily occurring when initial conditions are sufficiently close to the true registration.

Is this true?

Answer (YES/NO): NO